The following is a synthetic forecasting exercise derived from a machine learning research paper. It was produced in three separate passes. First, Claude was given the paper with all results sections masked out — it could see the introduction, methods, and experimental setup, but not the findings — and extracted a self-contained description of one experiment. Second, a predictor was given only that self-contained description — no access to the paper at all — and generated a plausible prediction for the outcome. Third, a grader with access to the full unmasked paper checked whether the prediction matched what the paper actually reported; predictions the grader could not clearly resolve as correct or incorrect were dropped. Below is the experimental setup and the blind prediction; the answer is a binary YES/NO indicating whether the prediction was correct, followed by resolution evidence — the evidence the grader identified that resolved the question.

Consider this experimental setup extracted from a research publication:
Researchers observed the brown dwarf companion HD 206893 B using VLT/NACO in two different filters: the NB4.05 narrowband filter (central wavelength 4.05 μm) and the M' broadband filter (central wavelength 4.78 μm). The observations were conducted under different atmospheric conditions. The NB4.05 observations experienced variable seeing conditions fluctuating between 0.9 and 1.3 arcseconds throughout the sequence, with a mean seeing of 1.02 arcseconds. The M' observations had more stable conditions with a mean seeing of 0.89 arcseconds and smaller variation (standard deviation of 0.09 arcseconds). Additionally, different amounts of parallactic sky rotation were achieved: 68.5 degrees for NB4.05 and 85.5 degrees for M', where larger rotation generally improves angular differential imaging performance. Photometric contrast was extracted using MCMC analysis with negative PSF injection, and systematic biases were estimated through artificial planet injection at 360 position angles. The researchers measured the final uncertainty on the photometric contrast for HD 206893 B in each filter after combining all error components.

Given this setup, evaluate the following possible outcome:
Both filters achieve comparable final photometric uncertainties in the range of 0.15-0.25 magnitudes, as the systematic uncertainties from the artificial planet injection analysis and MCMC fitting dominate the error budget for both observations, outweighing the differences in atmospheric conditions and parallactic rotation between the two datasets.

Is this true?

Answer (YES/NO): NO